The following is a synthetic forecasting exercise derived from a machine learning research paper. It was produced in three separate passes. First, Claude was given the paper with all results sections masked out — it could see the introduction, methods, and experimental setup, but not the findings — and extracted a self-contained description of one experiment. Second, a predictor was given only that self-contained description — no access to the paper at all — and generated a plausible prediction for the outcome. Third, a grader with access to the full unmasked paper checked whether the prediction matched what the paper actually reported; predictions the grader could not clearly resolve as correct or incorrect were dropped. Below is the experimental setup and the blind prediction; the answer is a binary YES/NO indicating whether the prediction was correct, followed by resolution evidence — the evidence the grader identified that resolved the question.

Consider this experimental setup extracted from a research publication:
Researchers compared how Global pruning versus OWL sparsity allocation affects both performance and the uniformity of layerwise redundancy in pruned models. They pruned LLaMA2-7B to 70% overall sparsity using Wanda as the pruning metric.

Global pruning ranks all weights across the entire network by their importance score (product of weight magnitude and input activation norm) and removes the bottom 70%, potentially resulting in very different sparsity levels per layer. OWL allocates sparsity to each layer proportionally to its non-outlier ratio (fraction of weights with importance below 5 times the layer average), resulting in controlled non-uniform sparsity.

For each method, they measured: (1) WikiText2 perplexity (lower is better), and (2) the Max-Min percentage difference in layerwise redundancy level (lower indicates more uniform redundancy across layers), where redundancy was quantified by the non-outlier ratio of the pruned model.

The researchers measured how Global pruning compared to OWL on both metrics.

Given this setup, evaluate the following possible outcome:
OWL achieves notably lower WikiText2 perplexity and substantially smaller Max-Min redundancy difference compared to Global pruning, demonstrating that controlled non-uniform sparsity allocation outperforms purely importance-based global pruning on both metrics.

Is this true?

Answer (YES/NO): YES